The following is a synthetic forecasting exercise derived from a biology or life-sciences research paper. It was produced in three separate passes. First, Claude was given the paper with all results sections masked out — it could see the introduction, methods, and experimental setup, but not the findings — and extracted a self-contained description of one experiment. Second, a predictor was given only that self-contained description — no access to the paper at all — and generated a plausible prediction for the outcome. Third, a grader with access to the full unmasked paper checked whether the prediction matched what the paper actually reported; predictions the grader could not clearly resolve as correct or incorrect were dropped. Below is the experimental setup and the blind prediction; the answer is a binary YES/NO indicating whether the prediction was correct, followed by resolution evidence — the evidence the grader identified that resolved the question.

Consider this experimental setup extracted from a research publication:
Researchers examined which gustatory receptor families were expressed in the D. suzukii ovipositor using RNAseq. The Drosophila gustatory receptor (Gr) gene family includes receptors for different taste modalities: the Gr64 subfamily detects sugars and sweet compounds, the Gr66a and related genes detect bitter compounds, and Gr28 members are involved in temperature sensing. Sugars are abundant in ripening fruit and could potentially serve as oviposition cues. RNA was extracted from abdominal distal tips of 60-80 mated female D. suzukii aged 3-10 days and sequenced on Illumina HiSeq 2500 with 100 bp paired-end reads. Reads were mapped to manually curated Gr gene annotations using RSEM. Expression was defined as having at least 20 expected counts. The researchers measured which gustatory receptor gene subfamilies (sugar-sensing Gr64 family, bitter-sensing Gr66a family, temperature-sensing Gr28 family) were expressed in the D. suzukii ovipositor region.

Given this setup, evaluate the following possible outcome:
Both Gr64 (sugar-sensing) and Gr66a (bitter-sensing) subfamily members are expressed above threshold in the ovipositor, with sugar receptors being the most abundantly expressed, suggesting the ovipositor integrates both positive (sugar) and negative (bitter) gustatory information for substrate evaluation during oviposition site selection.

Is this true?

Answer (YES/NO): NO